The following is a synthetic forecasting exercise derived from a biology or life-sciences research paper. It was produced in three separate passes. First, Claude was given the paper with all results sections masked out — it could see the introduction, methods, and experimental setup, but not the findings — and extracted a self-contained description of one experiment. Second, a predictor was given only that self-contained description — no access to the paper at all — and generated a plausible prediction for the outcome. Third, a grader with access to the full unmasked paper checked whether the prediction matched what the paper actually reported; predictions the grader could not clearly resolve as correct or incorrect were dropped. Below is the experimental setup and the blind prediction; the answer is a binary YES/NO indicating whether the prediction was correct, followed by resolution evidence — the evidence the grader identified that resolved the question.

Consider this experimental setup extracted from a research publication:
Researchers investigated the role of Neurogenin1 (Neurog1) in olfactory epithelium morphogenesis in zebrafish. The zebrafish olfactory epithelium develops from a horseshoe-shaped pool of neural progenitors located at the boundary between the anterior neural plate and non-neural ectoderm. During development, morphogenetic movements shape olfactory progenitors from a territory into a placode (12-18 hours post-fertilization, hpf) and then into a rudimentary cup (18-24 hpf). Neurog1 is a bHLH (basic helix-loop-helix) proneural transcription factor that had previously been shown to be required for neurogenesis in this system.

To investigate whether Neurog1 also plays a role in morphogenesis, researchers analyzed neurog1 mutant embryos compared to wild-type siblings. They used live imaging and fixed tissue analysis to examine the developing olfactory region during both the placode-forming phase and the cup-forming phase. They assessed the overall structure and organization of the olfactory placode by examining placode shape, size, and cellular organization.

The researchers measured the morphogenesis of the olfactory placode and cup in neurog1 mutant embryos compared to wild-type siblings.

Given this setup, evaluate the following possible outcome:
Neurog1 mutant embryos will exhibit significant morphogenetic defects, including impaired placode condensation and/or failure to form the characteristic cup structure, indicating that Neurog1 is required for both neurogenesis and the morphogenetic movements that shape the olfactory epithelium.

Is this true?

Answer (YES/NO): NO